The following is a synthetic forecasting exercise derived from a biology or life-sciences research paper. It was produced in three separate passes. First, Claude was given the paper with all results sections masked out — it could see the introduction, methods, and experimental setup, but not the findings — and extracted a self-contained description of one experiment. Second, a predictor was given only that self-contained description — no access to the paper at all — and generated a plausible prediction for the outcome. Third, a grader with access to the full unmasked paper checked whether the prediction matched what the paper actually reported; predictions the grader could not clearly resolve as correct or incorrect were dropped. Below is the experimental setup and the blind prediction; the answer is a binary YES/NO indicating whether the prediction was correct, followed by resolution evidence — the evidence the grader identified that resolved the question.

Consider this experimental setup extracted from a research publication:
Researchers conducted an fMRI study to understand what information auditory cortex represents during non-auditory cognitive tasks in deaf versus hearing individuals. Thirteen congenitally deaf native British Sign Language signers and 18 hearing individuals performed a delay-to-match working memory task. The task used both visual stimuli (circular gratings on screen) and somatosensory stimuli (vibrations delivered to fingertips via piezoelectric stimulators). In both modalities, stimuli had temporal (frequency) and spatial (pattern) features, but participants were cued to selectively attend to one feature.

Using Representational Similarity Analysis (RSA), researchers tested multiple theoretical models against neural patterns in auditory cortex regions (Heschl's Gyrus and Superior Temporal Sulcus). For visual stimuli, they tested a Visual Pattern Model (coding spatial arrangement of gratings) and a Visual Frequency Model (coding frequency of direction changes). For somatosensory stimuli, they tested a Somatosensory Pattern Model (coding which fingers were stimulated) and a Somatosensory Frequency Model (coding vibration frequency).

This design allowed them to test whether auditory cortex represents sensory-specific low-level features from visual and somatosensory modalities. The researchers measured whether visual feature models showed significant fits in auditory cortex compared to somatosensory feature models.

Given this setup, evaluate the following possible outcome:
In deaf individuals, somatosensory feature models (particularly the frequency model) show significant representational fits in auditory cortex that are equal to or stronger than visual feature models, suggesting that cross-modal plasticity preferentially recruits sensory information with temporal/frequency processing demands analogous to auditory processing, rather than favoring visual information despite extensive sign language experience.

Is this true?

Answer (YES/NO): YES